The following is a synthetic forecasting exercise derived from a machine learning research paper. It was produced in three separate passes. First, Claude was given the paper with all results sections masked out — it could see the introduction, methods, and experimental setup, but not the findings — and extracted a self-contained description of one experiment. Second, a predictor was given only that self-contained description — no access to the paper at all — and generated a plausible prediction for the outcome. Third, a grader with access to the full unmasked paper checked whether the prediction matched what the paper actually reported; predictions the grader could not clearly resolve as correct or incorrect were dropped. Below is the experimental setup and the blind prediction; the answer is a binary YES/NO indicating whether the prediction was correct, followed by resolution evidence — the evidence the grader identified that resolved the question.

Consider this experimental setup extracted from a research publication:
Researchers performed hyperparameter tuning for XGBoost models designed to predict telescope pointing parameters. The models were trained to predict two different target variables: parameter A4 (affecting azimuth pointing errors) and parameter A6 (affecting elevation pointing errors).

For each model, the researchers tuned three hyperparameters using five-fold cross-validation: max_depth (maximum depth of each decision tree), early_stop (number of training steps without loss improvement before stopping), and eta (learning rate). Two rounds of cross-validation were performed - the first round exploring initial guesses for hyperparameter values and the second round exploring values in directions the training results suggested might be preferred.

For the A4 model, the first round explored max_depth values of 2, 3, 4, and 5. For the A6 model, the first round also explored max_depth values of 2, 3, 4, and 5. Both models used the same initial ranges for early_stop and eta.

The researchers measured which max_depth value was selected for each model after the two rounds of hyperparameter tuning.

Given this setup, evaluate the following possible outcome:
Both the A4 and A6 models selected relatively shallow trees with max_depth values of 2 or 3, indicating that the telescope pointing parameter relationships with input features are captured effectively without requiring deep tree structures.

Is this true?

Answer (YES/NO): NO